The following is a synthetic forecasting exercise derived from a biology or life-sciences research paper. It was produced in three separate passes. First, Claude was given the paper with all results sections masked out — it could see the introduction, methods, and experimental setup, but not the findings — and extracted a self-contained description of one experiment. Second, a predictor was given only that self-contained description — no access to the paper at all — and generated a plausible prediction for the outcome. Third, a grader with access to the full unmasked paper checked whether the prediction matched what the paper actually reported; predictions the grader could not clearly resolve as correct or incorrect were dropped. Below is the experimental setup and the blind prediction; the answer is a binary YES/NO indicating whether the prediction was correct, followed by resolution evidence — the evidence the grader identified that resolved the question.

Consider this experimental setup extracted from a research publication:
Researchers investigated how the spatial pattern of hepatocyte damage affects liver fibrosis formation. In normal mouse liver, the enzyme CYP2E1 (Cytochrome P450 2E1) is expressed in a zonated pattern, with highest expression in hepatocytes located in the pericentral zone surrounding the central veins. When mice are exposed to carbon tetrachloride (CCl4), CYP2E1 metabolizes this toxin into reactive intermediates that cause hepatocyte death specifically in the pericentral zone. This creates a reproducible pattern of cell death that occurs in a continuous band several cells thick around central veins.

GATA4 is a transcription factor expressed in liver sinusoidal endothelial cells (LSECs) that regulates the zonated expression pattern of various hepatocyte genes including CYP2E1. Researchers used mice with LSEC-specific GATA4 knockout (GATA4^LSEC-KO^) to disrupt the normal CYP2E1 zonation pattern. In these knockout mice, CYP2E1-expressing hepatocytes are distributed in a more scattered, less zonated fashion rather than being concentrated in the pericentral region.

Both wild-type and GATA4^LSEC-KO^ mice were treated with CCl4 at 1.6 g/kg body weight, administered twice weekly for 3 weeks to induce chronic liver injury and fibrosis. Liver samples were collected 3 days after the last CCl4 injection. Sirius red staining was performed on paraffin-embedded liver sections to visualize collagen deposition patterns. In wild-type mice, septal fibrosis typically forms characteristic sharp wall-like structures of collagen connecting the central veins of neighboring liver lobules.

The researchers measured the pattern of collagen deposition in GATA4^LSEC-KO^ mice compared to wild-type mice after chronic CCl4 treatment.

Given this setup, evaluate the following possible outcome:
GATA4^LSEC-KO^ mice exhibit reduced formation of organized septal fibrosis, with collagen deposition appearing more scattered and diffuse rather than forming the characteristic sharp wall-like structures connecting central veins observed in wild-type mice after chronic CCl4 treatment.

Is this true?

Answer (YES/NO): YES